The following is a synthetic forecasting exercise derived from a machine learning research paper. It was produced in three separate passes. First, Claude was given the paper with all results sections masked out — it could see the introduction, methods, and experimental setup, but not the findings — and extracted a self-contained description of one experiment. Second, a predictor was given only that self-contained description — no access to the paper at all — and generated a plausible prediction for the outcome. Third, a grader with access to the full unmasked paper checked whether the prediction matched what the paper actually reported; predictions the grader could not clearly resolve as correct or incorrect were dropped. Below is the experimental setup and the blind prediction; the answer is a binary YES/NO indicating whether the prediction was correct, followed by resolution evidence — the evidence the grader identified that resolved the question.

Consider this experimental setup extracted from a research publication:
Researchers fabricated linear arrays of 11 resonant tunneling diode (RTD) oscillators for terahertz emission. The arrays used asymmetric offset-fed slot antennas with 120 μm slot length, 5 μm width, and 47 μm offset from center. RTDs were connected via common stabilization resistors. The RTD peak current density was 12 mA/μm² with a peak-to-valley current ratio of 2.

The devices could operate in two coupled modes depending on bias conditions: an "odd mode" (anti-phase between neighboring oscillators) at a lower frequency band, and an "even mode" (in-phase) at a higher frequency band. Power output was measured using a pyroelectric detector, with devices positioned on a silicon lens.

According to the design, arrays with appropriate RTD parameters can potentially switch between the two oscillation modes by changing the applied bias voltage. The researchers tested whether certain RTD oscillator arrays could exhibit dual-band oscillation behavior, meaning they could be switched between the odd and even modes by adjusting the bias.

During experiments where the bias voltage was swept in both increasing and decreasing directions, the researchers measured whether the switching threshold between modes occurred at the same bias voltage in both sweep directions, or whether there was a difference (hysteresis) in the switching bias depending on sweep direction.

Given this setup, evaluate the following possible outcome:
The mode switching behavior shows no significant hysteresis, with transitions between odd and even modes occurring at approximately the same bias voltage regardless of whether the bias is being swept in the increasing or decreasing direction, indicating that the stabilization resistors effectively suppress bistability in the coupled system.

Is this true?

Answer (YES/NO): NO